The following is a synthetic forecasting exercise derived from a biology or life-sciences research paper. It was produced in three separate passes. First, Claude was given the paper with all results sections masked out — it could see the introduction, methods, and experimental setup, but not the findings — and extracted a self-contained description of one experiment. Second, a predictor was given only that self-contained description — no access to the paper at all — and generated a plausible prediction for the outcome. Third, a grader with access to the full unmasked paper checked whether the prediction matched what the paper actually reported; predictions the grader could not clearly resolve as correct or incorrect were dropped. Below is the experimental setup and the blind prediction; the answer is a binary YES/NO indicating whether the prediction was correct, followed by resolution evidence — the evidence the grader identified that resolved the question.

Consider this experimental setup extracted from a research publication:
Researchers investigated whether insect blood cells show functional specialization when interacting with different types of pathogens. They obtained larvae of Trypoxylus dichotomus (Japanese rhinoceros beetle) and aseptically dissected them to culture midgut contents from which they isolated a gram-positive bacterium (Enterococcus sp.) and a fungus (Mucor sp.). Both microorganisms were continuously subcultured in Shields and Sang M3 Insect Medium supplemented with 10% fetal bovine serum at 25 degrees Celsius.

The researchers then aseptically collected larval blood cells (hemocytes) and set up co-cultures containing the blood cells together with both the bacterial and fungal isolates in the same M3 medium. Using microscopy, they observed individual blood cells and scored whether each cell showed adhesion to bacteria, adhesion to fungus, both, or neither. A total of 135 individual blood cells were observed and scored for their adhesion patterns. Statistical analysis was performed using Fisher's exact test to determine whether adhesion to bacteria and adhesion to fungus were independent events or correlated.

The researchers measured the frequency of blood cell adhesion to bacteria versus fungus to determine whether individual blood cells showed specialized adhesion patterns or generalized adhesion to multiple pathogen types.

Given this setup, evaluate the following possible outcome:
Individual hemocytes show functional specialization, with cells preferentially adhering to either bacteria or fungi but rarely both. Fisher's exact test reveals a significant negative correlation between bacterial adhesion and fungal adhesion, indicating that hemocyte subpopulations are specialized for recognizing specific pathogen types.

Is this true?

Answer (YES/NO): YES